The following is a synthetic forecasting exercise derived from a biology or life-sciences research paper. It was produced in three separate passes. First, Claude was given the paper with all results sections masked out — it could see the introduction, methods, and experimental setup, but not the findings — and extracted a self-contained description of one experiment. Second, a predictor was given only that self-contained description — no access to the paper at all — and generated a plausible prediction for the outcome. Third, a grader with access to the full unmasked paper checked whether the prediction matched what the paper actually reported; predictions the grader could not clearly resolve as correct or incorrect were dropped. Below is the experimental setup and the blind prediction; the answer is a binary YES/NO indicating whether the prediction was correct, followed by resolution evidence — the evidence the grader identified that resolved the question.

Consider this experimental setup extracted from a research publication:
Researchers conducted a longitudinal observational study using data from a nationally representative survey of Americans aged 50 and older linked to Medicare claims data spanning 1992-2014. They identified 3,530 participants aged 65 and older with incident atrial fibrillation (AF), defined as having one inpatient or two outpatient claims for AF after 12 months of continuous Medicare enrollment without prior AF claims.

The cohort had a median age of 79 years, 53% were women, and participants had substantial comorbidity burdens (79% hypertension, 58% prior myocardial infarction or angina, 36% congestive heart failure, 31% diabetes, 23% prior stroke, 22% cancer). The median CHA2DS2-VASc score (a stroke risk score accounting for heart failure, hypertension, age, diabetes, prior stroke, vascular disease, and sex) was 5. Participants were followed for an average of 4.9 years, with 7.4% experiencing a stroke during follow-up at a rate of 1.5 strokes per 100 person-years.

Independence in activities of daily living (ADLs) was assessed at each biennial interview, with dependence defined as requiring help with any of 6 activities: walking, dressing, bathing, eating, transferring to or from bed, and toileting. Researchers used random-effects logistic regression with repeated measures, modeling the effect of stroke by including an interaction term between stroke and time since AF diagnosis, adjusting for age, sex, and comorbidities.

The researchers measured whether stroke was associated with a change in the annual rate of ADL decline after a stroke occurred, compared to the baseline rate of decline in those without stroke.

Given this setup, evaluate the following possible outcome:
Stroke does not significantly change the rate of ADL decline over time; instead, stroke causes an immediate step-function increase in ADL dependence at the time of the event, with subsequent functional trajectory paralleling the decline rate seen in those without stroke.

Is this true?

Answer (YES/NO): YES